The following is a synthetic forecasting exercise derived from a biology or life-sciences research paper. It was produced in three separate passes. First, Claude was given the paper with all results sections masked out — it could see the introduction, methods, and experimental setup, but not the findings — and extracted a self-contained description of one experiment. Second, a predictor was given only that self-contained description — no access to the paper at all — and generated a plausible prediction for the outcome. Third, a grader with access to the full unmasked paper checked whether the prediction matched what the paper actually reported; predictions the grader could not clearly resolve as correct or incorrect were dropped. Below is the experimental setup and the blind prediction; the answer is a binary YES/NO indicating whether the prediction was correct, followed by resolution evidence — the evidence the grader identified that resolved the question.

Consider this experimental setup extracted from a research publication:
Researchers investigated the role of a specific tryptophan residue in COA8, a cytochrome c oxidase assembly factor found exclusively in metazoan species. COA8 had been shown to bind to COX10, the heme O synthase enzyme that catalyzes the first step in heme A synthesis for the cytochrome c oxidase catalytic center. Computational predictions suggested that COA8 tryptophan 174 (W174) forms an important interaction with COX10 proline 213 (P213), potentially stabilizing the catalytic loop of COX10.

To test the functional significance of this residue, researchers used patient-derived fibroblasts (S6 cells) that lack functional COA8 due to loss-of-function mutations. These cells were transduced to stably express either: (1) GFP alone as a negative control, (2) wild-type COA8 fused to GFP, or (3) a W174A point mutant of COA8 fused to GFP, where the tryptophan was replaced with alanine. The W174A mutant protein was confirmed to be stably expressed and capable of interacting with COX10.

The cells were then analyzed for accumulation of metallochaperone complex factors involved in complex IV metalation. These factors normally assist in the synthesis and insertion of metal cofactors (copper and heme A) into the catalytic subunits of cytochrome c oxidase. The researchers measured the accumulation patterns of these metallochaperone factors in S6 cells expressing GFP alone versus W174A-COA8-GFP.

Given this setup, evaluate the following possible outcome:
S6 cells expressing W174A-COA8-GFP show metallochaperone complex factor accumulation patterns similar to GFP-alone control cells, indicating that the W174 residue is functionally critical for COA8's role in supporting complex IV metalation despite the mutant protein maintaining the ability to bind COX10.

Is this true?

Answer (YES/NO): YES